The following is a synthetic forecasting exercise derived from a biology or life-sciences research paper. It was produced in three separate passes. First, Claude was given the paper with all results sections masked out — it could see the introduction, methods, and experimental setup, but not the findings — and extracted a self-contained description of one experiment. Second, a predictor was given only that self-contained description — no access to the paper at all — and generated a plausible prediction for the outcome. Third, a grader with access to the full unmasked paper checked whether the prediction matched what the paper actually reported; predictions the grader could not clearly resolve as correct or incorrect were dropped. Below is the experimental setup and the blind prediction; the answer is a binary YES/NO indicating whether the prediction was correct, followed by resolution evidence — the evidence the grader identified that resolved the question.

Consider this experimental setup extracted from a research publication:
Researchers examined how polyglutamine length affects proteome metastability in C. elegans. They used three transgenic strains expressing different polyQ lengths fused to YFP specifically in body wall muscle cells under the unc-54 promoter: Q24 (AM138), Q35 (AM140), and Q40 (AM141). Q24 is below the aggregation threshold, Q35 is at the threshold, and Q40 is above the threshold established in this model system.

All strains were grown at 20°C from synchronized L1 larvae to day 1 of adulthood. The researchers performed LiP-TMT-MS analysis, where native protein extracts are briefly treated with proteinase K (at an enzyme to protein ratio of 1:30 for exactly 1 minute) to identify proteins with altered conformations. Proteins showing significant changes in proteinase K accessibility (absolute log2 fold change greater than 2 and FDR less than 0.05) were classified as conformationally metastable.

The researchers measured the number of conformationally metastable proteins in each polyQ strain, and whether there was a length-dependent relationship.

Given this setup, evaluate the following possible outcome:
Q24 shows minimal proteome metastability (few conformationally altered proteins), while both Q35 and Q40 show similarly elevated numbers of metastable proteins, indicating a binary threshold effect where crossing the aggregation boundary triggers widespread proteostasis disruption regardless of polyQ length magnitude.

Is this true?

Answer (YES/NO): NO